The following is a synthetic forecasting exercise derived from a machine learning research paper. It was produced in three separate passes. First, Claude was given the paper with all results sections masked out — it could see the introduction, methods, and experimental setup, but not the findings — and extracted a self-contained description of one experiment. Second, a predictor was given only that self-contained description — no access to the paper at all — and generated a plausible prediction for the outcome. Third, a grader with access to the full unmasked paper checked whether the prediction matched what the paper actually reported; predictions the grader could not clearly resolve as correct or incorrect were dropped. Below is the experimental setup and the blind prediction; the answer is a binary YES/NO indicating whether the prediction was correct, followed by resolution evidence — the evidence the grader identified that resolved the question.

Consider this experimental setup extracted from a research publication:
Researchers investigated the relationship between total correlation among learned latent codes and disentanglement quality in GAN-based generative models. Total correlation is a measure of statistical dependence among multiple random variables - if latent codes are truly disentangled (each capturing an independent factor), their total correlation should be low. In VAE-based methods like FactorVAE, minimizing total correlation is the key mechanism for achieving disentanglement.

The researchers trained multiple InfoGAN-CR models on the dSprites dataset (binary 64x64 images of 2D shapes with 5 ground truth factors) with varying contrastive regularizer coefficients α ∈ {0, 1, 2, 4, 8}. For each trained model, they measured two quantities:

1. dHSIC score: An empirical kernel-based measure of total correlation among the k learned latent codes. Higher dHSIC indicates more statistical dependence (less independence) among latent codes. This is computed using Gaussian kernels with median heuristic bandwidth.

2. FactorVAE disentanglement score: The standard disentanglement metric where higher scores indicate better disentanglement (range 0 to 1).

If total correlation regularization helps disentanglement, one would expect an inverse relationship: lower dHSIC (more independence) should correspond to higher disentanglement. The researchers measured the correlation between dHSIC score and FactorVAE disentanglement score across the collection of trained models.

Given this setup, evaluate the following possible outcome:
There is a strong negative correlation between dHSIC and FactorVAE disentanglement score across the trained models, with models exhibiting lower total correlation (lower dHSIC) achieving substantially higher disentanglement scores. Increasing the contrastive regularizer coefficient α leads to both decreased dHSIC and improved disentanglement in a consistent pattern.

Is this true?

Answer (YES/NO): NO